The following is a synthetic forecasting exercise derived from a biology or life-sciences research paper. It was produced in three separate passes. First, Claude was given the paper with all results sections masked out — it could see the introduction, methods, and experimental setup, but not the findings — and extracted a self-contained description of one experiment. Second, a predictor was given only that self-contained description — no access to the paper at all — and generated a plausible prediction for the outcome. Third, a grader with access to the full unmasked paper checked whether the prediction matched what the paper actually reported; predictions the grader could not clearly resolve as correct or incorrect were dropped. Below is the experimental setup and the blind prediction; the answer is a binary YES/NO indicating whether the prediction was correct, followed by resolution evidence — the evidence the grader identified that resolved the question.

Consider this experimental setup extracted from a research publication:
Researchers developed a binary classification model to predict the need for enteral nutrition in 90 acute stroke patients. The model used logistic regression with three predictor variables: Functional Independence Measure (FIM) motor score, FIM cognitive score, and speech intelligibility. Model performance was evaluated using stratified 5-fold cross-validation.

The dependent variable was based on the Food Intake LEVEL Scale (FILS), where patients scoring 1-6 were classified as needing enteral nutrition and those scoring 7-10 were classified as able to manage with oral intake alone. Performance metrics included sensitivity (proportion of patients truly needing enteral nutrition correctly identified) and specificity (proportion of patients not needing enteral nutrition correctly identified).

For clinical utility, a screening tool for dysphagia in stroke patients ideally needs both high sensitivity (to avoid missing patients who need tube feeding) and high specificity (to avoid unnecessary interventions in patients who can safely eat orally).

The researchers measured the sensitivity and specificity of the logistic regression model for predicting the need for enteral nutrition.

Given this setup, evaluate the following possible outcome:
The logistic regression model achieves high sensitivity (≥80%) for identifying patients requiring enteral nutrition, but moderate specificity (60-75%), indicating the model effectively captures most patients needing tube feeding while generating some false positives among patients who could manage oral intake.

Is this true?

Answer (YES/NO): NO